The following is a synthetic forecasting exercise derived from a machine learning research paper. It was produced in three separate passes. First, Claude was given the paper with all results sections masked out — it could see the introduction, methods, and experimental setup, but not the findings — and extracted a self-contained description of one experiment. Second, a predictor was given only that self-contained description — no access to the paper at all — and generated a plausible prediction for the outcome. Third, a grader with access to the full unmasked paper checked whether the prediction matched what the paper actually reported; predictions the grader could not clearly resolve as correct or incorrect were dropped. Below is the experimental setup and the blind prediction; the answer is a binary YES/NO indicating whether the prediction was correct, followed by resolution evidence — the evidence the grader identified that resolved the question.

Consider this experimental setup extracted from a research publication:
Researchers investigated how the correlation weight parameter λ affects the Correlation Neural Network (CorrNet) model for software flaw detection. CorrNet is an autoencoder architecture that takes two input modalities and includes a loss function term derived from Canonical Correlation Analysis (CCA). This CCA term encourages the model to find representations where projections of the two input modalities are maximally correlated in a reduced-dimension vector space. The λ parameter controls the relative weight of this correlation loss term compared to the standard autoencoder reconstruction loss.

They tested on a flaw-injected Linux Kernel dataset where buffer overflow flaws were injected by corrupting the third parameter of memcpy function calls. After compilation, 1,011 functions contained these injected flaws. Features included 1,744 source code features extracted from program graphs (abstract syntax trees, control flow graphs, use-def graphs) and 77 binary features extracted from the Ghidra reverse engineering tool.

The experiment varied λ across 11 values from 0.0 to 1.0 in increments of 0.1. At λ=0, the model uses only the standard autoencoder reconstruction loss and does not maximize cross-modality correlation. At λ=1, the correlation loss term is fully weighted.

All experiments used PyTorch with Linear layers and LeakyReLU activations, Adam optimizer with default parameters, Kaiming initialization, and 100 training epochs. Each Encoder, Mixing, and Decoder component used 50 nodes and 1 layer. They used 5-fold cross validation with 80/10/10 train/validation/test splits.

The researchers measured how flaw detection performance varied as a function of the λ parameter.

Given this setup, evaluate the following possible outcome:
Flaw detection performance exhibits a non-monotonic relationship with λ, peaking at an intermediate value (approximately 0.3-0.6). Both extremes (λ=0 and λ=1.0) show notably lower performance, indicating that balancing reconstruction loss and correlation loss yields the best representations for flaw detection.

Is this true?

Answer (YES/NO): NO